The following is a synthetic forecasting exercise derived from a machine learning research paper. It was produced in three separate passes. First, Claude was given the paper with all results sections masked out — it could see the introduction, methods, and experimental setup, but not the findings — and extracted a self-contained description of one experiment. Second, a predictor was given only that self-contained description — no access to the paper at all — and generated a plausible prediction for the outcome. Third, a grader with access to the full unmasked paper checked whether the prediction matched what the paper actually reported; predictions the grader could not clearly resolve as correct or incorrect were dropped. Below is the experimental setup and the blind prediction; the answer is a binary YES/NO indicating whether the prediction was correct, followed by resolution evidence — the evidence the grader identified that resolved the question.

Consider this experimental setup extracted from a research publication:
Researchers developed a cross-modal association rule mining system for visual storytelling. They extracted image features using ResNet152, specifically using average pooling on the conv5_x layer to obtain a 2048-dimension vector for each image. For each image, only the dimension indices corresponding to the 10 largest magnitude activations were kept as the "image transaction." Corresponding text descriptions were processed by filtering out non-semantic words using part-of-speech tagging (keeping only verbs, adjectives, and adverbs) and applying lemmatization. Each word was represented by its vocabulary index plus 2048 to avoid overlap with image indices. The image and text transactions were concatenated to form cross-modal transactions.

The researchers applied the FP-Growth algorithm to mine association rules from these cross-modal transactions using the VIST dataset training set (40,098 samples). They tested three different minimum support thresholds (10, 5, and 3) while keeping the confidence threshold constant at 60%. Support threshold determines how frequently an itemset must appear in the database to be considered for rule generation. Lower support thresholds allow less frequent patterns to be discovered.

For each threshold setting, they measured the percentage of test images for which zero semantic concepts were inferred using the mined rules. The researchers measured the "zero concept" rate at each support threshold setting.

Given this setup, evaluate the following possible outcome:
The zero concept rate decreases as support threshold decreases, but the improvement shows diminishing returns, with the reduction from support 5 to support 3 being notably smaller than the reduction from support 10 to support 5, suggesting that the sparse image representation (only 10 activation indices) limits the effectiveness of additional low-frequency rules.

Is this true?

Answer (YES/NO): YES